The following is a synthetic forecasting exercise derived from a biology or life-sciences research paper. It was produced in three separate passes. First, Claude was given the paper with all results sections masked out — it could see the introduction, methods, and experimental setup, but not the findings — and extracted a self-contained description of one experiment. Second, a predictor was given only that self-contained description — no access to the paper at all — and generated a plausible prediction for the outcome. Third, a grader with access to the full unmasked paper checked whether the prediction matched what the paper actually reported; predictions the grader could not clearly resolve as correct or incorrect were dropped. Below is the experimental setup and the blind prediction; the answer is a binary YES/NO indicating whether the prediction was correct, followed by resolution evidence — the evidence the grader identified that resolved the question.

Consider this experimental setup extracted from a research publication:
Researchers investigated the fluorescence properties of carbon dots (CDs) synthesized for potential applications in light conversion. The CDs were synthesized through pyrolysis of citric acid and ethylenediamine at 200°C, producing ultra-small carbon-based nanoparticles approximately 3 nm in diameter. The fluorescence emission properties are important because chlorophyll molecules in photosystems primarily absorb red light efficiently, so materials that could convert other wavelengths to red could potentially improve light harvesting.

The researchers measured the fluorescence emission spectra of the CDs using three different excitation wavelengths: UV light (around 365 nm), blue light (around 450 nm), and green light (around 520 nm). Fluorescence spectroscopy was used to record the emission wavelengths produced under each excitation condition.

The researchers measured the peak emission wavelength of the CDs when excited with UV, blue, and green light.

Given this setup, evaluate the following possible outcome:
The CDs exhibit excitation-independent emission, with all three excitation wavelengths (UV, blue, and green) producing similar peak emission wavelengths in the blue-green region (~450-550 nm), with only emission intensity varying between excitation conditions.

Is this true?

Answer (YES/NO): NO